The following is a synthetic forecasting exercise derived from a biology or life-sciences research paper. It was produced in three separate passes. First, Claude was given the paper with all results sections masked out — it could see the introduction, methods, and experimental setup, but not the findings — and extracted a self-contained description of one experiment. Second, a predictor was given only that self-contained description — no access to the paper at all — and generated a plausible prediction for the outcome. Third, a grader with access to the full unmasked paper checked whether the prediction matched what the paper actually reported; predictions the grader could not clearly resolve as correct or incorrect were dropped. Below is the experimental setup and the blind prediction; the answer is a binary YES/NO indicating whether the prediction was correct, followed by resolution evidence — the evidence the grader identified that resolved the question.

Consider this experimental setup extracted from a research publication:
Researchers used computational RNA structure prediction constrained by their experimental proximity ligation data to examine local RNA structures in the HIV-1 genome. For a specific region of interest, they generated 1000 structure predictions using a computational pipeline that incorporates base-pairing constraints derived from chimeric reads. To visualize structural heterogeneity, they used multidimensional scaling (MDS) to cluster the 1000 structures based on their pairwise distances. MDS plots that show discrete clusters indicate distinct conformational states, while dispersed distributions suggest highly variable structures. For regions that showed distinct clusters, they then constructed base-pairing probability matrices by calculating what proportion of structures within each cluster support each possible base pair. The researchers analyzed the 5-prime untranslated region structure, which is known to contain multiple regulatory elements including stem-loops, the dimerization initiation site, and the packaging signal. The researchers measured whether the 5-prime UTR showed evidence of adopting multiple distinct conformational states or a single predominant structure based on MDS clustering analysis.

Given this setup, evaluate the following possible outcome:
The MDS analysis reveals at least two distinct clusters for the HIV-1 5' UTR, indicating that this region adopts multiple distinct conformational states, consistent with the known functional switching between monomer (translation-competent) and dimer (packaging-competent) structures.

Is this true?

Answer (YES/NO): NO